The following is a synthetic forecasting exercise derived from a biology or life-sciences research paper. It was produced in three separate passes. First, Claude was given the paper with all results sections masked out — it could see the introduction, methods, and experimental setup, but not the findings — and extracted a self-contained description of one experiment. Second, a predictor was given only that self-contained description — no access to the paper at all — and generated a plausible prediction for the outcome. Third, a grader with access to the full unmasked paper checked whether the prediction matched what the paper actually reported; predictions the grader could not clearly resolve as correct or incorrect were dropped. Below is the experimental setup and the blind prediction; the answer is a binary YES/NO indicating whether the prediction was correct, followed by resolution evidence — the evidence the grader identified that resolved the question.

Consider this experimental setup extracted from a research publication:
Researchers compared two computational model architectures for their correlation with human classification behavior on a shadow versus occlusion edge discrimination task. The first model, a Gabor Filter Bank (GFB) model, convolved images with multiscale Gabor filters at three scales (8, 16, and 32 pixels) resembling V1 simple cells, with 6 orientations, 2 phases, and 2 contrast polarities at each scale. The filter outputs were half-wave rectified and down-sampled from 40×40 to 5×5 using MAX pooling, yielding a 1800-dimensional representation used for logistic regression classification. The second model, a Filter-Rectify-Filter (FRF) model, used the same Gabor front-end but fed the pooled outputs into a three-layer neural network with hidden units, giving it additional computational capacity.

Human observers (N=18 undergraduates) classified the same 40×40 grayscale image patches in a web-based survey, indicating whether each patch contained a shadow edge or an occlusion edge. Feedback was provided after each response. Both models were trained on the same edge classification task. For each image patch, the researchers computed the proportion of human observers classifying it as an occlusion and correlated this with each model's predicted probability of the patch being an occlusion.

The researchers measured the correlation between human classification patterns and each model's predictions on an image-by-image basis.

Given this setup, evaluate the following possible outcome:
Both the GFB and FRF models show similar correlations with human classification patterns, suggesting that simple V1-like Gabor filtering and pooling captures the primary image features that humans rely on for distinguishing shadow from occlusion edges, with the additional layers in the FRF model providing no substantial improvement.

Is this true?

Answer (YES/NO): NO